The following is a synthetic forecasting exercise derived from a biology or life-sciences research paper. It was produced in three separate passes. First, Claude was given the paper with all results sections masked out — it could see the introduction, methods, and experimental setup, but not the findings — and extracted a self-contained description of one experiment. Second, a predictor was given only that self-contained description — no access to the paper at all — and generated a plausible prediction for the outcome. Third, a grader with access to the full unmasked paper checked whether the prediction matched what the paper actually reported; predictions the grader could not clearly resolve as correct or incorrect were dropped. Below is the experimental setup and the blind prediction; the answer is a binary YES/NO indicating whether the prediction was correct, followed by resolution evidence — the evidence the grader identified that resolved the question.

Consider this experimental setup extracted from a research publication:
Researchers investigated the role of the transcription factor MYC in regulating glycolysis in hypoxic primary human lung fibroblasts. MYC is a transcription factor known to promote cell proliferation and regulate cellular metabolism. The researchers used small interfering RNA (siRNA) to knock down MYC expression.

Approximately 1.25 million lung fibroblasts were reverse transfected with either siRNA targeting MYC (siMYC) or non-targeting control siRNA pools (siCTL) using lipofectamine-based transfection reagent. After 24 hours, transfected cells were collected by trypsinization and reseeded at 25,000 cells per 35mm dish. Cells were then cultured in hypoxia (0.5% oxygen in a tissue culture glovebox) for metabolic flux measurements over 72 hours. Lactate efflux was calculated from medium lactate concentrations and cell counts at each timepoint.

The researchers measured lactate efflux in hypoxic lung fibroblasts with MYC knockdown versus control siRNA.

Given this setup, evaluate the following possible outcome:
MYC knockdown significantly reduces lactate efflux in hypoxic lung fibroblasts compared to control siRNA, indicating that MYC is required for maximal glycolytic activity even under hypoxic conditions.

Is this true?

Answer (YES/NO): NO